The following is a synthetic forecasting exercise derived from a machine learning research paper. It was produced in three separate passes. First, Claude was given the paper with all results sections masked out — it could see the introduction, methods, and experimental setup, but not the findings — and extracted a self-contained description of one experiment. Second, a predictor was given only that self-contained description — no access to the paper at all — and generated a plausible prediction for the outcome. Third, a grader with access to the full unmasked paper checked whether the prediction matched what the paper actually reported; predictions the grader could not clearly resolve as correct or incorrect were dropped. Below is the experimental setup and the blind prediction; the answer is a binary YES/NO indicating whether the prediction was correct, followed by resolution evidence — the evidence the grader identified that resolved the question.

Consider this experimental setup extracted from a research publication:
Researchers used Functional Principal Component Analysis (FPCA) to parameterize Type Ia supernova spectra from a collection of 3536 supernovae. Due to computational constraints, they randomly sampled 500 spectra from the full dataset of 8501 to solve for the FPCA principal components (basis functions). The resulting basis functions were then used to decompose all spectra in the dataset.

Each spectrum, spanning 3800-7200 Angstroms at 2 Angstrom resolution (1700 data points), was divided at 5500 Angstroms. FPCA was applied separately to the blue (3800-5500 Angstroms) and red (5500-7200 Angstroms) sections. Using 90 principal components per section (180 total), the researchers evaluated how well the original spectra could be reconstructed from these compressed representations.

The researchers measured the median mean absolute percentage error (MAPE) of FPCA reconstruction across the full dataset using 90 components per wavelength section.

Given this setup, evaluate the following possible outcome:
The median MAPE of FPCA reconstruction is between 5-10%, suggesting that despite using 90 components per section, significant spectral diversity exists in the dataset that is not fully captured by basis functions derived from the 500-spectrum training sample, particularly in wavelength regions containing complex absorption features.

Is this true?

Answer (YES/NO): NO